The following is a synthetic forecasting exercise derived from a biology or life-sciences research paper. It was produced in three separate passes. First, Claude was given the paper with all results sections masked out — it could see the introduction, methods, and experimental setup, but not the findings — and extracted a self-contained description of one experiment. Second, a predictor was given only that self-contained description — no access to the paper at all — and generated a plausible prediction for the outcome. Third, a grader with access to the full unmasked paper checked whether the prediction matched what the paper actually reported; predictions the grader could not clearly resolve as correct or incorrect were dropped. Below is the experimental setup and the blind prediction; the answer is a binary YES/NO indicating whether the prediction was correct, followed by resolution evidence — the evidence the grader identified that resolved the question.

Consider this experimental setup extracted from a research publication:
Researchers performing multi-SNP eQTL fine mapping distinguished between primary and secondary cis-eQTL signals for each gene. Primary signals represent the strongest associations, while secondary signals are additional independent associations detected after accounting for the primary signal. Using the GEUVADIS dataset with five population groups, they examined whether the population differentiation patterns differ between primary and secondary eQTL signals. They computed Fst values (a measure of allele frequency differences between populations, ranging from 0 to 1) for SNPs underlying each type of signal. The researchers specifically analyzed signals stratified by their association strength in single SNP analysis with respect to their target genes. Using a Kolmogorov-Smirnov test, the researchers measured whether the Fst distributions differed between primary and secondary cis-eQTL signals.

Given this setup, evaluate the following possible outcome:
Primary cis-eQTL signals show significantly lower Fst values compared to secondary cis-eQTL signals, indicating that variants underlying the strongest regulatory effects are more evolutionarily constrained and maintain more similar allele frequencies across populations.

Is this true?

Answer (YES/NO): NO